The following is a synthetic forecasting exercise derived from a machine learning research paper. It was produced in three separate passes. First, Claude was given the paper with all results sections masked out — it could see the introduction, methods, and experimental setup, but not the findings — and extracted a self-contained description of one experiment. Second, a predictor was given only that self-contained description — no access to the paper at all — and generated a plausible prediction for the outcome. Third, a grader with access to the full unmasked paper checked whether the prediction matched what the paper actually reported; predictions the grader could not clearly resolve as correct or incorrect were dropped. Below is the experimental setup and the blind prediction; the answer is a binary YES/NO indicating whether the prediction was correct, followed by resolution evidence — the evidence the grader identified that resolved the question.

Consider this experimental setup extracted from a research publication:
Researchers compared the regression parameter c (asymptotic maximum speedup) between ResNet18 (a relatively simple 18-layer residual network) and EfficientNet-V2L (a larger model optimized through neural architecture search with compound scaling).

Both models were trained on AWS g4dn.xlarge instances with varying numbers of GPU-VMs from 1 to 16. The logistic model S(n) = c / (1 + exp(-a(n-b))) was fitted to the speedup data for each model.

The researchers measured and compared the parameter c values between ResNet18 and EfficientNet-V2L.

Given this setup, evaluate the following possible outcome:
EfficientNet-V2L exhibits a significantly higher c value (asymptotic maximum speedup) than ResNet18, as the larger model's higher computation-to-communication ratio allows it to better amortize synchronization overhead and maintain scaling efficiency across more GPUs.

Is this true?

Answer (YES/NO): YES